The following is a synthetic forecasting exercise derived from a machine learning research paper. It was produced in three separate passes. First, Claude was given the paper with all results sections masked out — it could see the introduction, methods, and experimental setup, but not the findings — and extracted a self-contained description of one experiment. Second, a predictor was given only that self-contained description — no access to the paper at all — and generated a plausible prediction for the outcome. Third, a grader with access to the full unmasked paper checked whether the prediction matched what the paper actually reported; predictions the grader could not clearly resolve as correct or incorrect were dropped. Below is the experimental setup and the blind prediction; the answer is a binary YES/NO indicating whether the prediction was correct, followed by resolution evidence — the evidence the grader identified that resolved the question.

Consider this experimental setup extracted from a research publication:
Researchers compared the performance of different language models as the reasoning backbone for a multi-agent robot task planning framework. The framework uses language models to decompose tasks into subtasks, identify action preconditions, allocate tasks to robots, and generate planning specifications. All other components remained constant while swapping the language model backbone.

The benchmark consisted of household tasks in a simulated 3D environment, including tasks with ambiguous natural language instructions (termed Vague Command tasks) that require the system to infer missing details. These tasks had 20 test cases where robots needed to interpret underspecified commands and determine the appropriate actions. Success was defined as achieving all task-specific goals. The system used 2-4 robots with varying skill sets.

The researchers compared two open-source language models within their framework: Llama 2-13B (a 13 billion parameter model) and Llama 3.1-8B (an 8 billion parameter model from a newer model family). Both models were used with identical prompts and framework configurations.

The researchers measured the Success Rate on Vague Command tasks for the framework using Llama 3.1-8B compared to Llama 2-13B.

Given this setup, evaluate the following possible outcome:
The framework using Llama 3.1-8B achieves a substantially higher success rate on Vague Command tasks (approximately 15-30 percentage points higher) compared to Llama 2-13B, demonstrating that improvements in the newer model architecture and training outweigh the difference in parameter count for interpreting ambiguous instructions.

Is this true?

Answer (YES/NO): NO